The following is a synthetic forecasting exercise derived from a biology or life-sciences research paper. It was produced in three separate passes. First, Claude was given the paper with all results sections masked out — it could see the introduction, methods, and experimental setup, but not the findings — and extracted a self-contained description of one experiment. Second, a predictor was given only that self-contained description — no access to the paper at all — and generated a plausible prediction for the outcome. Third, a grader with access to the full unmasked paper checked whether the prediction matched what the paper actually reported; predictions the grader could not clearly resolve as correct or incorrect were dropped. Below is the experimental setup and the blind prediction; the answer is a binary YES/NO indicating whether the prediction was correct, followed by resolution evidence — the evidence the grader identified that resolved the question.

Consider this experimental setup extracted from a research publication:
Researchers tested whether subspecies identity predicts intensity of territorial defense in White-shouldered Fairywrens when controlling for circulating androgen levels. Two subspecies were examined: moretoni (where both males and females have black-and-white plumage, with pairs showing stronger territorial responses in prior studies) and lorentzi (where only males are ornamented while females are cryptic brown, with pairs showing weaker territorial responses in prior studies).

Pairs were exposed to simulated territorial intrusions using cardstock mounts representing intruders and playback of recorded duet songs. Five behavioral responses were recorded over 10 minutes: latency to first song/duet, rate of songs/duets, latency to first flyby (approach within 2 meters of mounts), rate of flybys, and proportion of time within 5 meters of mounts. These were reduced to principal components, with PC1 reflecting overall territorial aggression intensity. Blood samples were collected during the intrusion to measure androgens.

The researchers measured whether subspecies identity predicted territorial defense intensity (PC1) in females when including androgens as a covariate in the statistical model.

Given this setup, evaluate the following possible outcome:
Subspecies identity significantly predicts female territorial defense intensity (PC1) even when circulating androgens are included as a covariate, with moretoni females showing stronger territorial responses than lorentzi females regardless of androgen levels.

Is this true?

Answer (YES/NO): NO